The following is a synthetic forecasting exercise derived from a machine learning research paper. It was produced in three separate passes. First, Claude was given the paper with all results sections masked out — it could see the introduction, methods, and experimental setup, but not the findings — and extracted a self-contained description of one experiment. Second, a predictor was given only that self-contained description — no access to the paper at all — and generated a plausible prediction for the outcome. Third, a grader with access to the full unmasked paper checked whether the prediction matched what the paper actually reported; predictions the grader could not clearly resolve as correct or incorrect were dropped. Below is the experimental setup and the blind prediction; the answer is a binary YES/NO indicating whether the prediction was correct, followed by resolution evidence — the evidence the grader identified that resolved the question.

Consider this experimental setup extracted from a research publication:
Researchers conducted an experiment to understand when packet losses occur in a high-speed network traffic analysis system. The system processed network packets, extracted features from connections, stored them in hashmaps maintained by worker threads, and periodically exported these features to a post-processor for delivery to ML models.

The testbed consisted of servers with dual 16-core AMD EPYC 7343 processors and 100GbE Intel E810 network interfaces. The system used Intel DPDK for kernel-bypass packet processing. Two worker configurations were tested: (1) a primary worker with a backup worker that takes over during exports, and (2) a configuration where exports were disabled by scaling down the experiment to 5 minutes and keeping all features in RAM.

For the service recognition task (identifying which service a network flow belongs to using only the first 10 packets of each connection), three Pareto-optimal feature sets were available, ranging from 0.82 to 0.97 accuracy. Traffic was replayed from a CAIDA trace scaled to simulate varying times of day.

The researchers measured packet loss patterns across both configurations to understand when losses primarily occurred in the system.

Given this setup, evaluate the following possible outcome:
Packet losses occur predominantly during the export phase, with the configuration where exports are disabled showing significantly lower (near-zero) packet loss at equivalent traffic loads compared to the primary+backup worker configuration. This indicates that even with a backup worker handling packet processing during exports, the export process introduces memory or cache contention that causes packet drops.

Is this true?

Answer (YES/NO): NO